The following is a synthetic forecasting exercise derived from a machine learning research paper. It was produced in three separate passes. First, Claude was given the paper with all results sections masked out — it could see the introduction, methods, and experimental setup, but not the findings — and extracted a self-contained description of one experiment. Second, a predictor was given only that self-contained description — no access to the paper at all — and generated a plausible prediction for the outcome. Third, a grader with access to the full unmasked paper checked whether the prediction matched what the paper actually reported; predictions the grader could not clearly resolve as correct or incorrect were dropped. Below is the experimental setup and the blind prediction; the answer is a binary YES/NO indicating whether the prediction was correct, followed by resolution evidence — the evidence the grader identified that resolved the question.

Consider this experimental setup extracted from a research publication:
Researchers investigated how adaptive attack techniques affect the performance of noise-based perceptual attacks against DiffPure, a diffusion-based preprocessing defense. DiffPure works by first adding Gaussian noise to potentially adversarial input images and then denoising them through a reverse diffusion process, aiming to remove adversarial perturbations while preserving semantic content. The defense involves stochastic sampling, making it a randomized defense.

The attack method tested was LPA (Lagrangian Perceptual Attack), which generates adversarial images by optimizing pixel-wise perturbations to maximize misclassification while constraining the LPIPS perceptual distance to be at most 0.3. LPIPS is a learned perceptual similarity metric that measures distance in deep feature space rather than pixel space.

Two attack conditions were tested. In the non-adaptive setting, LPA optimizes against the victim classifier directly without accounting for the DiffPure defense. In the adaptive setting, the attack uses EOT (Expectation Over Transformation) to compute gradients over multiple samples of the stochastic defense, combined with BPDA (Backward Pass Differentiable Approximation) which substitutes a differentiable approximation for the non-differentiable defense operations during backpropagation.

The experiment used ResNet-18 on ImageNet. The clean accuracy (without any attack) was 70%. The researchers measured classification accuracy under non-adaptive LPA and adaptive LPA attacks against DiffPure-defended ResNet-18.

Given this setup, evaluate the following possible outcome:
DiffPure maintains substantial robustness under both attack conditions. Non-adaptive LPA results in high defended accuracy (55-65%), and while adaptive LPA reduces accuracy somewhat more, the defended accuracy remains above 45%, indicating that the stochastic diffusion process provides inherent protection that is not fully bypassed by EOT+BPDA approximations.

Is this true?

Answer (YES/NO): NO